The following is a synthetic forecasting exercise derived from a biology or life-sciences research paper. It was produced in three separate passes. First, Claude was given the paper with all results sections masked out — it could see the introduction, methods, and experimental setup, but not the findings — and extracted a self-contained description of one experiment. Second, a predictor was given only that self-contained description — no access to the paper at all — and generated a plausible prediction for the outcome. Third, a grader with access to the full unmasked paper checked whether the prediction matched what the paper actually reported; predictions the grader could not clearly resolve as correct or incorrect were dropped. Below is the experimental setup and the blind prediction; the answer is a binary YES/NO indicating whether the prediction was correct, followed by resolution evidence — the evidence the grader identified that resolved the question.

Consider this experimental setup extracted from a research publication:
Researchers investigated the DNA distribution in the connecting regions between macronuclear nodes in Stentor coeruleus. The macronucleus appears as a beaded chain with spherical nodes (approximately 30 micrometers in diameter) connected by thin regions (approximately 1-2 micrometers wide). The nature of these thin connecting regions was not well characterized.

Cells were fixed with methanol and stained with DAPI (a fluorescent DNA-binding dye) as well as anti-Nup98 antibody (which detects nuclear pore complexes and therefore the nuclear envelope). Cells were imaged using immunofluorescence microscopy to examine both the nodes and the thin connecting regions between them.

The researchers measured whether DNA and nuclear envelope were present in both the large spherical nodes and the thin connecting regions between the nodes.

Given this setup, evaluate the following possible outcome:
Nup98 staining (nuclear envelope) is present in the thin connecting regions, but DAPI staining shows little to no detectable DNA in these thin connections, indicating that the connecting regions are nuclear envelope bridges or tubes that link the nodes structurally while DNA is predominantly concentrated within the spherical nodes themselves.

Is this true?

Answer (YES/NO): NO